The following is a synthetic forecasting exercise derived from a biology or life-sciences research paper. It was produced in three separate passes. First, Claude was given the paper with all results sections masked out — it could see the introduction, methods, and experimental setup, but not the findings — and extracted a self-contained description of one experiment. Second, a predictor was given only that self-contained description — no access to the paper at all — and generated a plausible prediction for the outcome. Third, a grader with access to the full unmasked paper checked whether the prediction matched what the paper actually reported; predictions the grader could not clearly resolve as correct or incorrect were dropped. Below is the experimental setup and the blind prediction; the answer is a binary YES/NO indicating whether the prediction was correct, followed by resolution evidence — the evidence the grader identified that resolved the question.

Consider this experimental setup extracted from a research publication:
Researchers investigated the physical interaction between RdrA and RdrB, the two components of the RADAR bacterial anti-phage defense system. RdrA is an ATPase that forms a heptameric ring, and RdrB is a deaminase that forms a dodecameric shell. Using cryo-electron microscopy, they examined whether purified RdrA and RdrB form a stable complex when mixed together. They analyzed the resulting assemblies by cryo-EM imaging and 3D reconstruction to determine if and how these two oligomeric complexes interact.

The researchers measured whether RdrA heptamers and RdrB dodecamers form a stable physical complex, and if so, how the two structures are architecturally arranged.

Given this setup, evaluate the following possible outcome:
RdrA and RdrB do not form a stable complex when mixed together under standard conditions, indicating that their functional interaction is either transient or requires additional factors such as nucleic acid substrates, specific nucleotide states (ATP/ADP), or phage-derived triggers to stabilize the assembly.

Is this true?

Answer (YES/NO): NO